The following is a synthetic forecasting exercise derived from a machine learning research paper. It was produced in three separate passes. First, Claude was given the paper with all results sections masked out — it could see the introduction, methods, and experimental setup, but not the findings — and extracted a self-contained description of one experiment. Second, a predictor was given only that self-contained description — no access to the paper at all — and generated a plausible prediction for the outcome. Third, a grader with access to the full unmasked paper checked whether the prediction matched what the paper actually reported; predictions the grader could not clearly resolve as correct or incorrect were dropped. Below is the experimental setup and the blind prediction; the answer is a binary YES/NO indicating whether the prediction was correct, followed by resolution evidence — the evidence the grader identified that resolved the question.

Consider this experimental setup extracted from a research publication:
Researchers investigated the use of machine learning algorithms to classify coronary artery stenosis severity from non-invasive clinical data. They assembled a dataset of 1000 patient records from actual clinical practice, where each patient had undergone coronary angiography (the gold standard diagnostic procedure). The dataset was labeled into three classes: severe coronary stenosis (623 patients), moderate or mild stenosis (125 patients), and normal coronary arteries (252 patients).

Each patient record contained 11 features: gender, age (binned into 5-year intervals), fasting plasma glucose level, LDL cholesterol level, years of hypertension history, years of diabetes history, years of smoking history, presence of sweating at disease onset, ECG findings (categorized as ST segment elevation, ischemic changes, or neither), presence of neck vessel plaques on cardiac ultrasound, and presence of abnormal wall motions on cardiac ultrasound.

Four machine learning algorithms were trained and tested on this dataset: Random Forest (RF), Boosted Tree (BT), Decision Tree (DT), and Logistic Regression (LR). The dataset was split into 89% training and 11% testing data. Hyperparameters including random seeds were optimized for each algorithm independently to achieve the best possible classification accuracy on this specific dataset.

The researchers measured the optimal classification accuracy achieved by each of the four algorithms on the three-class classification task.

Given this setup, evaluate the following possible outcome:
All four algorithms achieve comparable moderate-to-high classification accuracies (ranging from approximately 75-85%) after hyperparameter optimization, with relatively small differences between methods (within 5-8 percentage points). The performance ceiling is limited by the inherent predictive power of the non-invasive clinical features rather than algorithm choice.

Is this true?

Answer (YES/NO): NO